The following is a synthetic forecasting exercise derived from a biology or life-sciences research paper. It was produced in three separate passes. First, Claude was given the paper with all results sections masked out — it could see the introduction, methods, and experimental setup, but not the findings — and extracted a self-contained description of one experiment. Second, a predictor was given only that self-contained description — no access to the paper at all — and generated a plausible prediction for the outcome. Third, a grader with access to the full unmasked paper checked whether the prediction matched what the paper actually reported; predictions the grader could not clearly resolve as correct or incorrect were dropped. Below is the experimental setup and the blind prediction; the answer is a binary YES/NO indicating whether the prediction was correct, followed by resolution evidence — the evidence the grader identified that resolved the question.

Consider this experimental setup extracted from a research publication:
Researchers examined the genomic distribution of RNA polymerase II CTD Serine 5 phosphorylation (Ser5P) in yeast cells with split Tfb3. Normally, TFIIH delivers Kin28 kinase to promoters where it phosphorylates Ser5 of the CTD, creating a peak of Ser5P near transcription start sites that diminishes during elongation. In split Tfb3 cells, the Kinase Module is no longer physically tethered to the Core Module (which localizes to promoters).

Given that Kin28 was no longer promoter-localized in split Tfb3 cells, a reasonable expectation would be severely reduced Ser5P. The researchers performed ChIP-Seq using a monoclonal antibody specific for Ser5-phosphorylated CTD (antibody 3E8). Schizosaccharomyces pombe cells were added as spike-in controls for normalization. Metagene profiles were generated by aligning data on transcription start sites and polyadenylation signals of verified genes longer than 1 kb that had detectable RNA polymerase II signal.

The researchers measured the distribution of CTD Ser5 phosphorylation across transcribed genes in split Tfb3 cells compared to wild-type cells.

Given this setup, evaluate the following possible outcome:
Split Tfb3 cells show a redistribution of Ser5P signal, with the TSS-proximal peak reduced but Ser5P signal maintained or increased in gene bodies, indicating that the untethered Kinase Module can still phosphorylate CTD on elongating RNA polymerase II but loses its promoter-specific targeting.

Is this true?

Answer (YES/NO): YES